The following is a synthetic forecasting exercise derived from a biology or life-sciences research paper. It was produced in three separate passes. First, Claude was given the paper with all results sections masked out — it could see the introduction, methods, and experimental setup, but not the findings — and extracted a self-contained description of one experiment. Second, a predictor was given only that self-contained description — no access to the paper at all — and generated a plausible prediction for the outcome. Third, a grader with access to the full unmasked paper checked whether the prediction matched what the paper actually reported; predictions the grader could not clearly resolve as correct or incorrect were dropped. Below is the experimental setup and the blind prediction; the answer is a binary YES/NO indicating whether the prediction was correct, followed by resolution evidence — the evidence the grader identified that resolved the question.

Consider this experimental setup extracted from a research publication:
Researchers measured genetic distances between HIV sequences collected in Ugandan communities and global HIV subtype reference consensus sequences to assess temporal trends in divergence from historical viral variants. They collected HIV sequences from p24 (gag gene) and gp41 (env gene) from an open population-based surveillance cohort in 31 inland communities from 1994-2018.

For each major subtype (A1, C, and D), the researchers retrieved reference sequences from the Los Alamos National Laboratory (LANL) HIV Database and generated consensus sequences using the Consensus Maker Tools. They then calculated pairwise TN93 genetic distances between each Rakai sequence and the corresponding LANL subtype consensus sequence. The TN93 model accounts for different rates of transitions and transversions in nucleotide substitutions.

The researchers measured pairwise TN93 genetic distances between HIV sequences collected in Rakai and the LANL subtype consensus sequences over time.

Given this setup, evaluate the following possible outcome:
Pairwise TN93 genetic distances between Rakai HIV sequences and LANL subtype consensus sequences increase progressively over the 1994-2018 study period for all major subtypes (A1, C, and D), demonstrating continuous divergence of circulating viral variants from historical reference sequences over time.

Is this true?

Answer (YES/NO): NO